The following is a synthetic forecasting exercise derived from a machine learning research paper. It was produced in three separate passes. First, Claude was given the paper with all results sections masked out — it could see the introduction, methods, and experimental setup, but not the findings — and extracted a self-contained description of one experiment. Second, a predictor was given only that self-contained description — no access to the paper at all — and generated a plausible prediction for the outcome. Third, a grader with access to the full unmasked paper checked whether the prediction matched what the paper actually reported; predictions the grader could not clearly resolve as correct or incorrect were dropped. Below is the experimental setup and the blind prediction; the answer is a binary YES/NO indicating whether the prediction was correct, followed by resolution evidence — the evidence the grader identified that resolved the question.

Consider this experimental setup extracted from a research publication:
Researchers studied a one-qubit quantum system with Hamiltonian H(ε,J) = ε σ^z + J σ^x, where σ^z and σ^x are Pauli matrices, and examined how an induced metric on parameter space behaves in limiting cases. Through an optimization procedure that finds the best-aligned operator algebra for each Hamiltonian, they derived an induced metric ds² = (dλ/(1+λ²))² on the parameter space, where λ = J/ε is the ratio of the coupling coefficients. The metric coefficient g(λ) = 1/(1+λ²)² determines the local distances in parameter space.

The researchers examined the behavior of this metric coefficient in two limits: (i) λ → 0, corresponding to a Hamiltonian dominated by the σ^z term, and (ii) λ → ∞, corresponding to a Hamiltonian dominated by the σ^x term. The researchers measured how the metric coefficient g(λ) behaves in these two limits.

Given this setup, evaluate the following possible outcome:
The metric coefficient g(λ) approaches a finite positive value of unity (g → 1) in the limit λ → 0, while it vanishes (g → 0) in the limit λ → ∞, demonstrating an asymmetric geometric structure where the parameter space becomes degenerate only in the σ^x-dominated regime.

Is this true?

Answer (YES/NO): YES